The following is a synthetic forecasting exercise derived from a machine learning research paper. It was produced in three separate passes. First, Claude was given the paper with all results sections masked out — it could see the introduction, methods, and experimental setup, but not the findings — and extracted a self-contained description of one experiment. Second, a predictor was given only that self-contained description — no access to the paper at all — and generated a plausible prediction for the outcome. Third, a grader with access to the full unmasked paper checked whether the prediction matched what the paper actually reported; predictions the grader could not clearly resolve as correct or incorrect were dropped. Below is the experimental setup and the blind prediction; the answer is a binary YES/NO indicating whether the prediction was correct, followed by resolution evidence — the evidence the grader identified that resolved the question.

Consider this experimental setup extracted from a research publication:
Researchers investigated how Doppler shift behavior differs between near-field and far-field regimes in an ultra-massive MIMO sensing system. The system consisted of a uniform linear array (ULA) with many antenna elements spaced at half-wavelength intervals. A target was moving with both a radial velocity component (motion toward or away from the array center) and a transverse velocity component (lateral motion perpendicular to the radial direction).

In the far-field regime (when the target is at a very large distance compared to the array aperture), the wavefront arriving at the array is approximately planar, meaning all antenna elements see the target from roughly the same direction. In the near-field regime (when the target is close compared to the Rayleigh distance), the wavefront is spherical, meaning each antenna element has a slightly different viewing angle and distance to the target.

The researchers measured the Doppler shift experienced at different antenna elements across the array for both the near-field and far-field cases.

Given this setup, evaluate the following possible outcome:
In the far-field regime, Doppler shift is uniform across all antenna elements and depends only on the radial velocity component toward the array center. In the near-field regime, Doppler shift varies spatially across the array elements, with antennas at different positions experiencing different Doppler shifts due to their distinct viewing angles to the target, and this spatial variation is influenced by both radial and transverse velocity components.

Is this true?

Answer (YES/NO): YES